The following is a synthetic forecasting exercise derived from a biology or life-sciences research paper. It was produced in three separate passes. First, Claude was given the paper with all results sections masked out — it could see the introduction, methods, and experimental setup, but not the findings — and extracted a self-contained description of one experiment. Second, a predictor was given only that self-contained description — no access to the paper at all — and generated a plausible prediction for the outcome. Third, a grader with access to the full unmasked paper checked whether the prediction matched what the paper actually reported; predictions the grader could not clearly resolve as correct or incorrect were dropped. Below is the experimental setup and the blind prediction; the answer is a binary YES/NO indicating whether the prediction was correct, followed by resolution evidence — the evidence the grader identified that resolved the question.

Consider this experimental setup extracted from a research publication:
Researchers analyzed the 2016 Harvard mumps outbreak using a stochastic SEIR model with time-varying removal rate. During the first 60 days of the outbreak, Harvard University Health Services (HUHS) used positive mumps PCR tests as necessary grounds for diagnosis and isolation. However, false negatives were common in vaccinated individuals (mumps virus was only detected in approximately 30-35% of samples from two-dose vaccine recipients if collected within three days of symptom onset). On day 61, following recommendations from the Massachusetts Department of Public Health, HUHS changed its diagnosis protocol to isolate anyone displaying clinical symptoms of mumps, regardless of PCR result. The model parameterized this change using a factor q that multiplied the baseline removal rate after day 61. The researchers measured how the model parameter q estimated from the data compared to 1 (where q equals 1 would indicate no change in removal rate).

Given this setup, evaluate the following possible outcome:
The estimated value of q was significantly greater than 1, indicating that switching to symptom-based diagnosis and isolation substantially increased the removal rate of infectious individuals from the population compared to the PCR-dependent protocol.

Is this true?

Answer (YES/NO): YES